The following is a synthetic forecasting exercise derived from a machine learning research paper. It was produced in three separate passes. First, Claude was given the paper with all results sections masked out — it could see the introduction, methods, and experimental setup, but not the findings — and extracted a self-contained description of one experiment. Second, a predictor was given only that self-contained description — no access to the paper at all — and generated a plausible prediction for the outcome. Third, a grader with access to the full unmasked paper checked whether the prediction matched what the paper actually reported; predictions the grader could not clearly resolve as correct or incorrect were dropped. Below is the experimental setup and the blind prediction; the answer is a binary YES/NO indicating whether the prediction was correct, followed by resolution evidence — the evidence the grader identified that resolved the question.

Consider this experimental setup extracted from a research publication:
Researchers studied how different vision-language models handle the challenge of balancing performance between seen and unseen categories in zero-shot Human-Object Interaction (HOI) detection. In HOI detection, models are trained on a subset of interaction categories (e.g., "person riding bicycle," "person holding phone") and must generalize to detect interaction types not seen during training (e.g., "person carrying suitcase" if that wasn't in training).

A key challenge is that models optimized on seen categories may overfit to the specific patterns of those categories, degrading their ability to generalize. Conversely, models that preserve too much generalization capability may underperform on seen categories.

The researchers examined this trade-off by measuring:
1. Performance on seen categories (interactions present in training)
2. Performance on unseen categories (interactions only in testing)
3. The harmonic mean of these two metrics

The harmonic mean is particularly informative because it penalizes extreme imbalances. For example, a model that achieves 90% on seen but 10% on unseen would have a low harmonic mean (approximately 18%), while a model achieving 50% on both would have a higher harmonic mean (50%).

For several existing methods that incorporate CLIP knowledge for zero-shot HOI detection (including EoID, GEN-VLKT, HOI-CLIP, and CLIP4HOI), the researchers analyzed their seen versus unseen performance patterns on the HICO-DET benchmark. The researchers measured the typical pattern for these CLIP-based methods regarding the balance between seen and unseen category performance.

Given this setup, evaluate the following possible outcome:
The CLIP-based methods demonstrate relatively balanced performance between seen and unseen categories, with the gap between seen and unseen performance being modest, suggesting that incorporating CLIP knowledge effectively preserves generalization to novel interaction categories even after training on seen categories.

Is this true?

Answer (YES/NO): NO